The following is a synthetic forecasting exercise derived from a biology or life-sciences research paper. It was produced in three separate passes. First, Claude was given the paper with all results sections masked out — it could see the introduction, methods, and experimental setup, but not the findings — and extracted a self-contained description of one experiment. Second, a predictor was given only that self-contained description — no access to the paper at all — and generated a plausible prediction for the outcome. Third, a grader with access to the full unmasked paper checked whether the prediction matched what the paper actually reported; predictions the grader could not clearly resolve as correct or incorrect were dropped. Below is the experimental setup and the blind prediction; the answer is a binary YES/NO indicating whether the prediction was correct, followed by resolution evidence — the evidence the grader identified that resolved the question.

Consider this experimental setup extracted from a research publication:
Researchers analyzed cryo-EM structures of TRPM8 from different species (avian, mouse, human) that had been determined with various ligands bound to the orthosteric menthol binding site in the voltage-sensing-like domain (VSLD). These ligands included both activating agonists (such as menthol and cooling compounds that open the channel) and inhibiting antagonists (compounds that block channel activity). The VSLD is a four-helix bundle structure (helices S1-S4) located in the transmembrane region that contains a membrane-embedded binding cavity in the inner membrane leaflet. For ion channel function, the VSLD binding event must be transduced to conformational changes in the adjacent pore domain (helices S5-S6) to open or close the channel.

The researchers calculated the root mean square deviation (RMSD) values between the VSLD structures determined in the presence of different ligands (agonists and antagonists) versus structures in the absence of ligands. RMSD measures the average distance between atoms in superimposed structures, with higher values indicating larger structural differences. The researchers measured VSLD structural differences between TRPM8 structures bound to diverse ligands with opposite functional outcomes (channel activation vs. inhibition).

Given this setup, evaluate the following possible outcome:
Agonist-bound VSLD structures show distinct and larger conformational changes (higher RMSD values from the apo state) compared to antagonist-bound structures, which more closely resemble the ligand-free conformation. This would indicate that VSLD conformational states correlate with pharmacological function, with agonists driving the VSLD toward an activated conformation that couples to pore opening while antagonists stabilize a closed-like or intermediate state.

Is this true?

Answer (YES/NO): NO